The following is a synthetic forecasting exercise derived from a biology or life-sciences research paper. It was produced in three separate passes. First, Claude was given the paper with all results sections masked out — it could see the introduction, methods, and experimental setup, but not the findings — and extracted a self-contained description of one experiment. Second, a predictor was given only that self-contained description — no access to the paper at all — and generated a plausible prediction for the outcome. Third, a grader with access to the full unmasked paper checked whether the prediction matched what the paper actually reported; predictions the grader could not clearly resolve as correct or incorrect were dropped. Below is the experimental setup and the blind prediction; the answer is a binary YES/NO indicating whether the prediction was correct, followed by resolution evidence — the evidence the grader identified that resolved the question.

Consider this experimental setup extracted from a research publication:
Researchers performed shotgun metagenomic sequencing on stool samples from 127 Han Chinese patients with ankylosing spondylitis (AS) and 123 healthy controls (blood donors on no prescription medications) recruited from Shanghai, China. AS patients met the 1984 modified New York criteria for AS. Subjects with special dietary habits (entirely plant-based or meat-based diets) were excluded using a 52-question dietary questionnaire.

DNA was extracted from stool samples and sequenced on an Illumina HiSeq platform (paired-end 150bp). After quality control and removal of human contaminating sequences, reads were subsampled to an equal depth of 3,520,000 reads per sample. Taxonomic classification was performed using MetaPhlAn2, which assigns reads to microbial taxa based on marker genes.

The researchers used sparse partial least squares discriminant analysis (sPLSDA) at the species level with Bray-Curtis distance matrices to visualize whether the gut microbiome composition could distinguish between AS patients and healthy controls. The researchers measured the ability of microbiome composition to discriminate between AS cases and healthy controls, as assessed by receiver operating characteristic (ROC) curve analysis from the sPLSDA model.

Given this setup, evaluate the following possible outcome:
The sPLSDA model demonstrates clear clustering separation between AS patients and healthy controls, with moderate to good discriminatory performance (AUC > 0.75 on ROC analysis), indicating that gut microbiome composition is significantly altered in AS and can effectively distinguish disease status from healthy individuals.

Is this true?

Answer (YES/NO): YES